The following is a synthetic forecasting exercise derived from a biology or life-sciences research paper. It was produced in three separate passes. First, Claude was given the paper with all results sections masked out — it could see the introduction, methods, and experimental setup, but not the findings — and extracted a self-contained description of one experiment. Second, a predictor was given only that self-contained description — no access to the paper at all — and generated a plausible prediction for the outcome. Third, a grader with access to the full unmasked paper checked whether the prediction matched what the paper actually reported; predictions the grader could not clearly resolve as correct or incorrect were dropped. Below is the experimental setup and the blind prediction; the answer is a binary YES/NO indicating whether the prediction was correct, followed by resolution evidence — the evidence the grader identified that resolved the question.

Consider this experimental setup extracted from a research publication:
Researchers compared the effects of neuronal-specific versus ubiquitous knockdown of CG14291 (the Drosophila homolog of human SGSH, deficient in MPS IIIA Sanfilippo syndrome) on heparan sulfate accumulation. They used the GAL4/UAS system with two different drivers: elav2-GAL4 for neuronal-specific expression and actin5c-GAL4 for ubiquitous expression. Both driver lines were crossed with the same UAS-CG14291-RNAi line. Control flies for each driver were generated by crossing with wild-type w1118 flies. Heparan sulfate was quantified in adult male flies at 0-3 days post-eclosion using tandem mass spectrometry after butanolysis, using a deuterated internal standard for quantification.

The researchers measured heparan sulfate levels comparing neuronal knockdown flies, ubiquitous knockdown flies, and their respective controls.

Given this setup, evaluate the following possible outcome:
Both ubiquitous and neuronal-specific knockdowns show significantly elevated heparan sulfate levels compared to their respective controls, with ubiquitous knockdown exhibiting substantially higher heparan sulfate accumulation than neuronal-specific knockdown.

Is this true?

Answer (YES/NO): NO